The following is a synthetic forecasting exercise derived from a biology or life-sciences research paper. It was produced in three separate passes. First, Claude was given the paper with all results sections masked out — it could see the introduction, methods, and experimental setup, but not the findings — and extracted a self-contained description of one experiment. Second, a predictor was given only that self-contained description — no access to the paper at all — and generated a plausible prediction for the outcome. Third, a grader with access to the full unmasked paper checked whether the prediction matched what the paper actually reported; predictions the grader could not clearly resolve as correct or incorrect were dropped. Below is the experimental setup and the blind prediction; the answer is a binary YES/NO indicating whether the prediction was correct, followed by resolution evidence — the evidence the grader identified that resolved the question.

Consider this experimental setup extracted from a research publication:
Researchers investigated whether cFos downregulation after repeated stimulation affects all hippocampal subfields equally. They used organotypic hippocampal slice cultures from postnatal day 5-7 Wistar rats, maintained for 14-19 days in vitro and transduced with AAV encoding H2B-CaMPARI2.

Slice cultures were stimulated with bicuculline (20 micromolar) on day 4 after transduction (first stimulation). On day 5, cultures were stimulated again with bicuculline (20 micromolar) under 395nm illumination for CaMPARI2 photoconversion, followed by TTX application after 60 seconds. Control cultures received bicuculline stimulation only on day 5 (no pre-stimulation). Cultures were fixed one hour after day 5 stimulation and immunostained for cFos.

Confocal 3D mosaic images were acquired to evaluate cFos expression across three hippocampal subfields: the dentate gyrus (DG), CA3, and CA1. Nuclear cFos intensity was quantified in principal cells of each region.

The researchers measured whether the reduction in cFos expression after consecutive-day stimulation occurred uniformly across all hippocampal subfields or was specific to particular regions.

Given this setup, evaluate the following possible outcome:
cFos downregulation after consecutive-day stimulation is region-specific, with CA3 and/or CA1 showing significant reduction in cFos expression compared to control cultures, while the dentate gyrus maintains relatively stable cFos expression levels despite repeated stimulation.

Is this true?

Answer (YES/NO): NO